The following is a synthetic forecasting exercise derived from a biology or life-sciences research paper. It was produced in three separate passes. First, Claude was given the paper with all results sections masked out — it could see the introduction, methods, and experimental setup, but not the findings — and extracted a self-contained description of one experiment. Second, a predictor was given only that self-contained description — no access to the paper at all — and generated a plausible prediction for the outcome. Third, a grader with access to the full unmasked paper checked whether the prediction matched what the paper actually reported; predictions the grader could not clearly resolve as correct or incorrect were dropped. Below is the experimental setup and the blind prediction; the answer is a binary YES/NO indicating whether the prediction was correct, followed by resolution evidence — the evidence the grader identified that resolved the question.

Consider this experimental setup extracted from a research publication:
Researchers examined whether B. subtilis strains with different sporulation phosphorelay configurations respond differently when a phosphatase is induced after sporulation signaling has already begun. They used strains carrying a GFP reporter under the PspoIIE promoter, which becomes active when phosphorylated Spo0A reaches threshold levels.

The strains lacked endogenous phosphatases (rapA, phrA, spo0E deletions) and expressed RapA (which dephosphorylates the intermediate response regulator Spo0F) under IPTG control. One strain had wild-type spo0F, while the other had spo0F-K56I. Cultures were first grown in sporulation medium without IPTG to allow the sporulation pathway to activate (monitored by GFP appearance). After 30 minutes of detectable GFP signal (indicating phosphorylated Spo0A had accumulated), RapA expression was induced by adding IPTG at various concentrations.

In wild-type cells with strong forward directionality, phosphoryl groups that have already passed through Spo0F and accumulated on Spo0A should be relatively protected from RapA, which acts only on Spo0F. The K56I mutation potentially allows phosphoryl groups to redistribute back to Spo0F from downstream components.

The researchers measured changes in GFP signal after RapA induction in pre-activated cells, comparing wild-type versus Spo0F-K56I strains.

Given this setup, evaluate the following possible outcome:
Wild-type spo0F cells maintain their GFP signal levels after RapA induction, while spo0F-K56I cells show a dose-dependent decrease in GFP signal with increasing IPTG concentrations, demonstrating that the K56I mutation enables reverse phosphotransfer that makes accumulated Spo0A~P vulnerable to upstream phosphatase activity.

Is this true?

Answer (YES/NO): YES